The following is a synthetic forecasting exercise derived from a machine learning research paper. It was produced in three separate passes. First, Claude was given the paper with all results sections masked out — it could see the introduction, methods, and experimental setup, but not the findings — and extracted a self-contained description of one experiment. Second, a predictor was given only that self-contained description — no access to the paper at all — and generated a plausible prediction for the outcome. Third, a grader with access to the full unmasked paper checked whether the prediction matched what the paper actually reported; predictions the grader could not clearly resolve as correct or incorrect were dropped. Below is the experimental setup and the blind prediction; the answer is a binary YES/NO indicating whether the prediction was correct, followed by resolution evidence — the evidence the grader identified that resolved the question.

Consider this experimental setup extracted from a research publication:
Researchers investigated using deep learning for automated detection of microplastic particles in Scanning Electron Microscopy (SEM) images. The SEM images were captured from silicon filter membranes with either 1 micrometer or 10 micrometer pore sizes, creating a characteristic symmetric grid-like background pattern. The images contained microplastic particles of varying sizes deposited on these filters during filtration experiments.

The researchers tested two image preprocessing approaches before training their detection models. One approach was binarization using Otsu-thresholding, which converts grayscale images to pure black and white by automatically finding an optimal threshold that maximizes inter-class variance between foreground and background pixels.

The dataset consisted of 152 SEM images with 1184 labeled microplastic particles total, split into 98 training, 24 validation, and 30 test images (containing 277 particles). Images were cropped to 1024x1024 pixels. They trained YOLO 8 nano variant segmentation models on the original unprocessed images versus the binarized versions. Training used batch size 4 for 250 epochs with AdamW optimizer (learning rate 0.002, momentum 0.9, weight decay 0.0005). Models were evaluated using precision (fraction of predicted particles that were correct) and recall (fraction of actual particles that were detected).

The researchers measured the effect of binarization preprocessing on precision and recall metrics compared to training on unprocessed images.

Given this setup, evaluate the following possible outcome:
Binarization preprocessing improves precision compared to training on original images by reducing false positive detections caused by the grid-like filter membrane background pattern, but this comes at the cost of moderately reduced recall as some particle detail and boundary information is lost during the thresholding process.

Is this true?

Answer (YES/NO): YES